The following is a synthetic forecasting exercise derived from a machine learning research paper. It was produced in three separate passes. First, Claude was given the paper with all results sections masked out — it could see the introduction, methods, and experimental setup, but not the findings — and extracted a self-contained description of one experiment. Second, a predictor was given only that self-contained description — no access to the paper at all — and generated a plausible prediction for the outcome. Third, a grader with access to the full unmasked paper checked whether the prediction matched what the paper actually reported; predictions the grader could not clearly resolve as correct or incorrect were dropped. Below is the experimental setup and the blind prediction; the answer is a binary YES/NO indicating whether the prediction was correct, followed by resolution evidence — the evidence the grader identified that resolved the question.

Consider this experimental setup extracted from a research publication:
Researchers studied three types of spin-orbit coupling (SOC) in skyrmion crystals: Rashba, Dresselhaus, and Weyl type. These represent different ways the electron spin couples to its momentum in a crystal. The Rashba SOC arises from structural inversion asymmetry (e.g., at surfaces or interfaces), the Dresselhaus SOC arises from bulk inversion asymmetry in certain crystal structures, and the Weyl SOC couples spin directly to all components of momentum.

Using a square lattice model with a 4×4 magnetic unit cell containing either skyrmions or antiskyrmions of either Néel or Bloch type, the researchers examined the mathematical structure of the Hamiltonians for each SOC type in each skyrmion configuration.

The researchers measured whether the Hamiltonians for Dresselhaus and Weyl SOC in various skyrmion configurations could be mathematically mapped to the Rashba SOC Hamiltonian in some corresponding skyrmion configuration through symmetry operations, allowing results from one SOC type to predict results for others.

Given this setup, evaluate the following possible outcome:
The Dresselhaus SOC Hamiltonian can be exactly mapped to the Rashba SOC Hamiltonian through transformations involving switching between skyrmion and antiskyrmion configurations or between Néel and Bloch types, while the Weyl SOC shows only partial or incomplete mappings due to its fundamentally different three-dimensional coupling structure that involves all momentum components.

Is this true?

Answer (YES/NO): NO